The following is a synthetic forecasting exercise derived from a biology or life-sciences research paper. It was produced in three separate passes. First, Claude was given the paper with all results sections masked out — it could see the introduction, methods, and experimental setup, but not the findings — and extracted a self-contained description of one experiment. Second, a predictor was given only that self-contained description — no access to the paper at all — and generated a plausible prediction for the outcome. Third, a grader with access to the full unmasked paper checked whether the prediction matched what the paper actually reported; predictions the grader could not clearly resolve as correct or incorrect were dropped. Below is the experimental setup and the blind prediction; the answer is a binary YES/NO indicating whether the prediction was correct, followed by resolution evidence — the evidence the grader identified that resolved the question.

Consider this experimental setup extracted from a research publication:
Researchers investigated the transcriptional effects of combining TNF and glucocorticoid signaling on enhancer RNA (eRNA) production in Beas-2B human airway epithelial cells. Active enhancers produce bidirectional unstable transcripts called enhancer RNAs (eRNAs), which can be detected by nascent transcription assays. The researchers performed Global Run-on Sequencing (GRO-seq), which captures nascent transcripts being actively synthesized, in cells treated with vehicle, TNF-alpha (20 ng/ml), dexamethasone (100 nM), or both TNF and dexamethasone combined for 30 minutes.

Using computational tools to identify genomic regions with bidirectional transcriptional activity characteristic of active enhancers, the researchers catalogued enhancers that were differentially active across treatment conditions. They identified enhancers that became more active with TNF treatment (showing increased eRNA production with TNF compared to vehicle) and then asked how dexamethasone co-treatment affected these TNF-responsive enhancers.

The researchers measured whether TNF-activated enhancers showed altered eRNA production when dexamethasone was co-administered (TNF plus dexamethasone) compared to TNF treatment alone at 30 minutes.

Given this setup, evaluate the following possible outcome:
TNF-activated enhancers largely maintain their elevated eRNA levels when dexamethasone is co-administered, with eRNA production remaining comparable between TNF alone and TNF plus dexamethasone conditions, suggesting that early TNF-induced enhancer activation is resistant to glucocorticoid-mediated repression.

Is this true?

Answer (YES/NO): NO